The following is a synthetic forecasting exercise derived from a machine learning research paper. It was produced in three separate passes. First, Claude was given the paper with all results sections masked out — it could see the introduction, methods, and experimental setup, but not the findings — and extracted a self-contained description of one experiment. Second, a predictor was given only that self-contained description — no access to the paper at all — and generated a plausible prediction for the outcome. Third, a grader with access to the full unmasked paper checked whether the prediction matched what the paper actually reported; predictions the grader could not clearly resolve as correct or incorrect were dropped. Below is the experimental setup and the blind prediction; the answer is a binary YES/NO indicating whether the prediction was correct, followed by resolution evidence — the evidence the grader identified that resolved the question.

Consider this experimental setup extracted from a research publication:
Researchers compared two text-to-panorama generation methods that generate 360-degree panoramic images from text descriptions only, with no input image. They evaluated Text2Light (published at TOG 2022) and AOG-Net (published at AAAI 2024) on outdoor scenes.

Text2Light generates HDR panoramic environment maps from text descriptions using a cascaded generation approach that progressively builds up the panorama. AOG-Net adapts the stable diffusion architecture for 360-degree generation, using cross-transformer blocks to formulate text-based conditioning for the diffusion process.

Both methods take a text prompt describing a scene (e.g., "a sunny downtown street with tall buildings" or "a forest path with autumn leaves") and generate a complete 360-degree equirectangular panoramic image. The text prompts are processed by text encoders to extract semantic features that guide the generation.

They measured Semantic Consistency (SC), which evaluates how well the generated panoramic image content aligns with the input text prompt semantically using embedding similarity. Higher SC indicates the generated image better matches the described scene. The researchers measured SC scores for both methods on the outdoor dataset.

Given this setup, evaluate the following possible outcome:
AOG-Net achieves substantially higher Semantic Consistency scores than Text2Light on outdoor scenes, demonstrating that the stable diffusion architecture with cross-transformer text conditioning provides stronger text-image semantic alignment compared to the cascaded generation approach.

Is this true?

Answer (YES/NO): NO